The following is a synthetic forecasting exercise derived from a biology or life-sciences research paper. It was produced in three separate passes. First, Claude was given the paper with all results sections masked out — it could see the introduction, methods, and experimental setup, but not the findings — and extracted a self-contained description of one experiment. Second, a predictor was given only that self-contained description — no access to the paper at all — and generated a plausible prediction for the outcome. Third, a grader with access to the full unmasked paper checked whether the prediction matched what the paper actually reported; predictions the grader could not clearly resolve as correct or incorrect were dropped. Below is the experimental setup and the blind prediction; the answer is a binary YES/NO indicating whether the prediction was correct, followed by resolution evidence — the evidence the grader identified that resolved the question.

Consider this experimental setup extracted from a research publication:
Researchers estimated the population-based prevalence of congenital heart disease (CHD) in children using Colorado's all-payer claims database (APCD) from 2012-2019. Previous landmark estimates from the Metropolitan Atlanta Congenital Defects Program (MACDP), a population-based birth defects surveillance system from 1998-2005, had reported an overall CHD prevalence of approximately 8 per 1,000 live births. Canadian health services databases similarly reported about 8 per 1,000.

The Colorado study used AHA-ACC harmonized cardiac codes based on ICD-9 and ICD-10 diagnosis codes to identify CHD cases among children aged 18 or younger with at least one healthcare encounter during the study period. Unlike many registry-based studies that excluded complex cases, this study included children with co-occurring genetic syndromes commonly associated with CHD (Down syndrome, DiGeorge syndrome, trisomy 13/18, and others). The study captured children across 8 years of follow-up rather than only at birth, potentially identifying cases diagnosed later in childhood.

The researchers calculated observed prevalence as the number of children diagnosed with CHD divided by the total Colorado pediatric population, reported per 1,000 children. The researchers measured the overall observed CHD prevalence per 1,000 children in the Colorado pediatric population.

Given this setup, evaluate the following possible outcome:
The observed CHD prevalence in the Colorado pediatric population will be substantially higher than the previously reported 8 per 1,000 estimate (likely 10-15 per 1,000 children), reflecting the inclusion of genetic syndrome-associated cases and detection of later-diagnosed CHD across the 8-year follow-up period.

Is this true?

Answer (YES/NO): NO